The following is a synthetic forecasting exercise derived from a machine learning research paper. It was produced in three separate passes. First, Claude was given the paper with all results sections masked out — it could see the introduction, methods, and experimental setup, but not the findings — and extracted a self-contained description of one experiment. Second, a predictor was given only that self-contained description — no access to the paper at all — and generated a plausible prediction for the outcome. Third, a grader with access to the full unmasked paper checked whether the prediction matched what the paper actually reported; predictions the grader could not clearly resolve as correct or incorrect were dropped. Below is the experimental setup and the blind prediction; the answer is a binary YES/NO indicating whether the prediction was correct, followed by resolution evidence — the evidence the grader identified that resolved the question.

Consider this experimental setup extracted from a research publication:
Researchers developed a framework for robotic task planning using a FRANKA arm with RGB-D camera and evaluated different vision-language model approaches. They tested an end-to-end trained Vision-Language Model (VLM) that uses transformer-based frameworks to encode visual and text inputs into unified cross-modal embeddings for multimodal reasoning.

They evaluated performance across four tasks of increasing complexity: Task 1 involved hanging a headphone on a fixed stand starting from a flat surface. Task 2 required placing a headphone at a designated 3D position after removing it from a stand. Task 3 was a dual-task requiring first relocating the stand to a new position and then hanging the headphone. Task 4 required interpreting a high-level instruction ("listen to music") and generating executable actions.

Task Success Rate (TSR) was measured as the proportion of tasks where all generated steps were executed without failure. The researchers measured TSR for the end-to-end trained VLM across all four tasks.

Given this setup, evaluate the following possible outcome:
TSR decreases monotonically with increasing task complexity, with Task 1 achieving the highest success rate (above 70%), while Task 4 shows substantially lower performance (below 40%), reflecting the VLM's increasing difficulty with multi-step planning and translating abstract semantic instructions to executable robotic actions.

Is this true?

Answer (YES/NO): NO